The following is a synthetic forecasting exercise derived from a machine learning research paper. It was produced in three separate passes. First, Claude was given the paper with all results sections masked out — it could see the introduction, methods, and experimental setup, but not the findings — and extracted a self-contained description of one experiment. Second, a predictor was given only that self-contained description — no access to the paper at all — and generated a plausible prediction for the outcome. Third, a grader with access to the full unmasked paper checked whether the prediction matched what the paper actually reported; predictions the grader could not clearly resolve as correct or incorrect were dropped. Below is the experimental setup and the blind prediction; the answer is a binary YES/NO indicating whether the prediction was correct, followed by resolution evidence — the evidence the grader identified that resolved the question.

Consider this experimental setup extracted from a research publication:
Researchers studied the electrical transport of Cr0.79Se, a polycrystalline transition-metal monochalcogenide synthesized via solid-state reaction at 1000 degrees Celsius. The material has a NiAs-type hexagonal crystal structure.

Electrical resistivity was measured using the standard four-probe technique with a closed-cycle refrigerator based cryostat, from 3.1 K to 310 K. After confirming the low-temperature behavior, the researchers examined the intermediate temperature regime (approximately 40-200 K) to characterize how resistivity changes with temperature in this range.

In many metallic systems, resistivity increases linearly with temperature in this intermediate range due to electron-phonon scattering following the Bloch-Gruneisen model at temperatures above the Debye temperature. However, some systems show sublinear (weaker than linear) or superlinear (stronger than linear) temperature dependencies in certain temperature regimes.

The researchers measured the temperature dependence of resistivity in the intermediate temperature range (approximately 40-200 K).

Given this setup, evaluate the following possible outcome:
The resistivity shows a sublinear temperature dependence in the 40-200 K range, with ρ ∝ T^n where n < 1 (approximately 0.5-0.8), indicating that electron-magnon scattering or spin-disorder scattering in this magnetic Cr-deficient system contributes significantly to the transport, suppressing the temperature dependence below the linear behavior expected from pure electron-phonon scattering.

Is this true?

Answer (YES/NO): YES